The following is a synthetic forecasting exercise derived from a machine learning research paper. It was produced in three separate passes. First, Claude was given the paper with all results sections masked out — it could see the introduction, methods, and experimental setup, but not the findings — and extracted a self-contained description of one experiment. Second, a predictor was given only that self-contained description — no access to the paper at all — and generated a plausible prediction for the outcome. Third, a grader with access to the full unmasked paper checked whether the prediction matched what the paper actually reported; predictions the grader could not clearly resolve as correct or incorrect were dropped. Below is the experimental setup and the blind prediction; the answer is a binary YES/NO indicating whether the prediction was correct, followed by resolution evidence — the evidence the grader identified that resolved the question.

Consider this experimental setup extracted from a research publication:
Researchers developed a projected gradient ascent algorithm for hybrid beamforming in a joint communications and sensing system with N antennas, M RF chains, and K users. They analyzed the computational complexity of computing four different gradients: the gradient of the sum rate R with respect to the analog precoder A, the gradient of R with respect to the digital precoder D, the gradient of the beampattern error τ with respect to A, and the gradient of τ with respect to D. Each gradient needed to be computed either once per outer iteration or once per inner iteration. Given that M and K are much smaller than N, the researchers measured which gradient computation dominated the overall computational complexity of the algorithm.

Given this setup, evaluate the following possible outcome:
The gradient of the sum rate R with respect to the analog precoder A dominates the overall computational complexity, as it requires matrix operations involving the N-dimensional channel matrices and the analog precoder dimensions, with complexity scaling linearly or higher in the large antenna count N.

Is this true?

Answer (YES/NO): NO